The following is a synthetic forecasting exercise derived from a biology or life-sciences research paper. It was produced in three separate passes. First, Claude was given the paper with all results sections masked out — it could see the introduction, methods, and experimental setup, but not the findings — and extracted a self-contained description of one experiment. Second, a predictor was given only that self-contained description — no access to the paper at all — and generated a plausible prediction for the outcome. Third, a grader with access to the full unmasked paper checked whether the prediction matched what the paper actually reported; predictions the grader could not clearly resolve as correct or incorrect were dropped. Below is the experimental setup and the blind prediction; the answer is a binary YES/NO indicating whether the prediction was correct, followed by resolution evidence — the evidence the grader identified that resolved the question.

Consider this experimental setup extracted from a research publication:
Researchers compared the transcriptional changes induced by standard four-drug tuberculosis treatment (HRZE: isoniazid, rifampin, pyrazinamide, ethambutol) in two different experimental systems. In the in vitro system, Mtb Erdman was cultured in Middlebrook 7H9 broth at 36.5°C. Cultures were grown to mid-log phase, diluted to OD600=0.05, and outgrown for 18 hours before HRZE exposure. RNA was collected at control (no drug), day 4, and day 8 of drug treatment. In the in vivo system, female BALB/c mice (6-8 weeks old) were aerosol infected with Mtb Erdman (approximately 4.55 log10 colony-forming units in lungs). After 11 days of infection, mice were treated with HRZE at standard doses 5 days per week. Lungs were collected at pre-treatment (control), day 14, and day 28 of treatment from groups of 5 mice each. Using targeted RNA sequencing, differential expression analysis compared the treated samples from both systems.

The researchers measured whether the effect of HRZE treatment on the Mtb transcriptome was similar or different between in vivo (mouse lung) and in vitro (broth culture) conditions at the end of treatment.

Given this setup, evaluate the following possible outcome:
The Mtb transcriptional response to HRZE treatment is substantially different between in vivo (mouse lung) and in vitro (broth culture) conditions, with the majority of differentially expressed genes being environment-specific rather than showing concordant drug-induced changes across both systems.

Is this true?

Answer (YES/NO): NO